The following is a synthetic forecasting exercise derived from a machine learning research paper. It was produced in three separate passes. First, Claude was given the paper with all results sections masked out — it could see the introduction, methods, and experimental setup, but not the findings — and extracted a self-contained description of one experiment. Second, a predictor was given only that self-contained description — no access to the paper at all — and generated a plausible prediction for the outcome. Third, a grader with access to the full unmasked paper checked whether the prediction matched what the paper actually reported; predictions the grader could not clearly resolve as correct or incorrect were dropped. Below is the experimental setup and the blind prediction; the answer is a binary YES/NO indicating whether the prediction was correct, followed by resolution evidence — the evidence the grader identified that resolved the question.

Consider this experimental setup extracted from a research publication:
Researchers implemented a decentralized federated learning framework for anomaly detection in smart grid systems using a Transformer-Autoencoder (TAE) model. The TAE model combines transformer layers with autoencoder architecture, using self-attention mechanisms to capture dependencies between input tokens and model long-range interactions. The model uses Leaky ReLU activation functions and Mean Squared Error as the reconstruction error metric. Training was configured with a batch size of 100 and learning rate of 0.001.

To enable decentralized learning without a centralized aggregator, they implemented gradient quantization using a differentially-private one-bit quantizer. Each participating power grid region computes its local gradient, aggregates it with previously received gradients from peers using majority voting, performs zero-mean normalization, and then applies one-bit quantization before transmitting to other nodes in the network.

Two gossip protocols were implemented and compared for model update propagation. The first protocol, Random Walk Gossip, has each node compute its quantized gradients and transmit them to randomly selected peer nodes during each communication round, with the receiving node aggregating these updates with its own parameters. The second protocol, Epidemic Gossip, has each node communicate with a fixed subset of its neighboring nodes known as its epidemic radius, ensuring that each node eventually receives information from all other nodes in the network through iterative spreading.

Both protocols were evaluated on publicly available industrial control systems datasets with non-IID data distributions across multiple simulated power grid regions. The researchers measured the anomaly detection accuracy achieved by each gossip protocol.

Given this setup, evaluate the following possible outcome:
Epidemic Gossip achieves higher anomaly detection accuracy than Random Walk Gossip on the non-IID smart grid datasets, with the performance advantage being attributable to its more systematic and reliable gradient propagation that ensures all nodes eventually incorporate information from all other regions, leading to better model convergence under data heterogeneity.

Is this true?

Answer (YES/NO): NO